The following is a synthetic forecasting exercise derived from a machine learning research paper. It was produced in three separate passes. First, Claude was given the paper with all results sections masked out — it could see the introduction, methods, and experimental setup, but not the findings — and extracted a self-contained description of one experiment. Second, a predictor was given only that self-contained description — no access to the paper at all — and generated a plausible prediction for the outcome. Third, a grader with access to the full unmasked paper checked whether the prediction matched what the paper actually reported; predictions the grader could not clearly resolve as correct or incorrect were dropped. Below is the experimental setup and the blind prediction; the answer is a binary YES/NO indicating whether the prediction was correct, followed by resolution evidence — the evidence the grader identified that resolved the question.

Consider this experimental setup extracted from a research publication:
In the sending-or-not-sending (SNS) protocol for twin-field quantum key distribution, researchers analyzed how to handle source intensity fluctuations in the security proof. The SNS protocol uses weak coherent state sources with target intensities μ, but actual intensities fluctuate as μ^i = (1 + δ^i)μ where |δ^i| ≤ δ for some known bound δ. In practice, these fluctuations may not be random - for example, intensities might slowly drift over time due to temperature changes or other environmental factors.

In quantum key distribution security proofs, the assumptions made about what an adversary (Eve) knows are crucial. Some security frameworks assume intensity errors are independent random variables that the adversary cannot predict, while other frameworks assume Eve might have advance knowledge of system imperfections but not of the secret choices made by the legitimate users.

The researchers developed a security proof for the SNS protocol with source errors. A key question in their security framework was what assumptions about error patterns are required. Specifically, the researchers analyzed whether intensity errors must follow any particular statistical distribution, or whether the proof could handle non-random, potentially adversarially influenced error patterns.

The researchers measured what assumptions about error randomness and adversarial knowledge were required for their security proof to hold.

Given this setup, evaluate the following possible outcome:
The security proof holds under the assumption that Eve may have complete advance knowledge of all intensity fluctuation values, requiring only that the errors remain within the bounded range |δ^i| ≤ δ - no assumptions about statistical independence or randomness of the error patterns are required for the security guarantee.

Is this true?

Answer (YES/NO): YES